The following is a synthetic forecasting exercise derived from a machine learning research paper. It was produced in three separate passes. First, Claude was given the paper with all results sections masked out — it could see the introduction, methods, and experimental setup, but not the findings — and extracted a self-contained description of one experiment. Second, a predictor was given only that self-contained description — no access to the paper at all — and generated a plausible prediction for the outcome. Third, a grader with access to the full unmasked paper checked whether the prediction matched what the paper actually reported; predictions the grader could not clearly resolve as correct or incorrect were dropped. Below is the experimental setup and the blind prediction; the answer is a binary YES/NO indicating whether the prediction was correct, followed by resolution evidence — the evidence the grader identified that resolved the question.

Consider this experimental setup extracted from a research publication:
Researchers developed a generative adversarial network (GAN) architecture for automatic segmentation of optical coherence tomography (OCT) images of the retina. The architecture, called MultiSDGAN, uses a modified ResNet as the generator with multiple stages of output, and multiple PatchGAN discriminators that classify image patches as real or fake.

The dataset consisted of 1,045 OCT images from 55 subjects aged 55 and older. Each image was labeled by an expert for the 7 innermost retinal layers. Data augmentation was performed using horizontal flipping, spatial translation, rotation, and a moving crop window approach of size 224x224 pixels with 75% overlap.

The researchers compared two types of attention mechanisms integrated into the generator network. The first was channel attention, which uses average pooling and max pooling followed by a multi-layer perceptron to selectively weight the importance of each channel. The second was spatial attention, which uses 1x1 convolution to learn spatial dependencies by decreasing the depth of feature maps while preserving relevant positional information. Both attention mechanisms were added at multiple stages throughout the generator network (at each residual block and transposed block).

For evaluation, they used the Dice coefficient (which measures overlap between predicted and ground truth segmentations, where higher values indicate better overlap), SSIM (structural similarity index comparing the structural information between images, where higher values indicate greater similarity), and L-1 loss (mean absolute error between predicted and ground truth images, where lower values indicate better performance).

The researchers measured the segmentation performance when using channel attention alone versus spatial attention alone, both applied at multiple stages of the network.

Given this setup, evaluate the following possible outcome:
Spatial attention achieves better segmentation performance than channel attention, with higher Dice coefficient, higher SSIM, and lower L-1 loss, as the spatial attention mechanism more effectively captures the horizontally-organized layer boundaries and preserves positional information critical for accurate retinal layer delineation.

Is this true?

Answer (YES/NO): NO